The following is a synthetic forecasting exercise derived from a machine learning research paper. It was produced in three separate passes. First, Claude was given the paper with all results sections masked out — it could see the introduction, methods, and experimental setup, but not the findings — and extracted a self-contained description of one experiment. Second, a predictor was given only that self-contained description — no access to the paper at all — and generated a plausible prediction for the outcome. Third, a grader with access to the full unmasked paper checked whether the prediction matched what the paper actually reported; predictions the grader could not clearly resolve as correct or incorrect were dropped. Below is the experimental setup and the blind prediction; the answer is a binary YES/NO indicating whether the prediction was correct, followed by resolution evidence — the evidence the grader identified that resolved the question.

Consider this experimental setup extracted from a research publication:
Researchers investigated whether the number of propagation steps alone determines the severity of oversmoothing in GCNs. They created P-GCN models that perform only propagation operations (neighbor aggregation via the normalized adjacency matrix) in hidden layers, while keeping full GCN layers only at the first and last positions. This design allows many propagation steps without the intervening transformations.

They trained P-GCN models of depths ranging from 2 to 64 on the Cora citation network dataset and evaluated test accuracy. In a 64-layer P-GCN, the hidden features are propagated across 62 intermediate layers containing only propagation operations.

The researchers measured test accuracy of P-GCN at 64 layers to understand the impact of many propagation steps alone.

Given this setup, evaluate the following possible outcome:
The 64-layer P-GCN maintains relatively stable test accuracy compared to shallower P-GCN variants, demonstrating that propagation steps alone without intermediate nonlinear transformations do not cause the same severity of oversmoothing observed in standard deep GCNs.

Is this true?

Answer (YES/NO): YES